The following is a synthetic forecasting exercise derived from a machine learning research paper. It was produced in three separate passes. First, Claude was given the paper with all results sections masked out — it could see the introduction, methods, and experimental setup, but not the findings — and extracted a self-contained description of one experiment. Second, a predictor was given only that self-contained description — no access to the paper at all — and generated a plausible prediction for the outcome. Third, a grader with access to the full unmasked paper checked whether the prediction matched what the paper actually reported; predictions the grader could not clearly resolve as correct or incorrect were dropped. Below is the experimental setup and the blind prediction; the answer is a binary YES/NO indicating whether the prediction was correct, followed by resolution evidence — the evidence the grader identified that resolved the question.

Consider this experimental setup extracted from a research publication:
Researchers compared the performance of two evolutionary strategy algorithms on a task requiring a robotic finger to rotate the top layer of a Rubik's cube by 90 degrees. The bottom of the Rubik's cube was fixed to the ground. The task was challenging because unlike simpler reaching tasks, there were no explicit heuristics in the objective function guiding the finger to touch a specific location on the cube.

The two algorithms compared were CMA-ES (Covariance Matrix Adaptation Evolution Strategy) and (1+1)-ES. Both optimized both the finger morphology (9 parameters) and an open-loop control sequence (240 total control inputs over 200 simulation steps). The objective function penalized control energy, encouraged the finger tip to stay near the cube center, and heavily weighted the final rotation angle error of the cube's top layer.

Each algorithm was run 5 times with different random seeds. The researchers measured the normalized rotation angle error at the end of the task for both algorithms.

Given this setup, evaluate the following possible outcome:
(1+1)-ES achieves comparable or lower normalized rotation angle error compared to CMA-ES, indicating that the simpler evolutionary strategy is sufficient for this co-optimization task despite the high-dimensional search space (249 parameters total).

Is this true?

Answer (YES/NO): NO